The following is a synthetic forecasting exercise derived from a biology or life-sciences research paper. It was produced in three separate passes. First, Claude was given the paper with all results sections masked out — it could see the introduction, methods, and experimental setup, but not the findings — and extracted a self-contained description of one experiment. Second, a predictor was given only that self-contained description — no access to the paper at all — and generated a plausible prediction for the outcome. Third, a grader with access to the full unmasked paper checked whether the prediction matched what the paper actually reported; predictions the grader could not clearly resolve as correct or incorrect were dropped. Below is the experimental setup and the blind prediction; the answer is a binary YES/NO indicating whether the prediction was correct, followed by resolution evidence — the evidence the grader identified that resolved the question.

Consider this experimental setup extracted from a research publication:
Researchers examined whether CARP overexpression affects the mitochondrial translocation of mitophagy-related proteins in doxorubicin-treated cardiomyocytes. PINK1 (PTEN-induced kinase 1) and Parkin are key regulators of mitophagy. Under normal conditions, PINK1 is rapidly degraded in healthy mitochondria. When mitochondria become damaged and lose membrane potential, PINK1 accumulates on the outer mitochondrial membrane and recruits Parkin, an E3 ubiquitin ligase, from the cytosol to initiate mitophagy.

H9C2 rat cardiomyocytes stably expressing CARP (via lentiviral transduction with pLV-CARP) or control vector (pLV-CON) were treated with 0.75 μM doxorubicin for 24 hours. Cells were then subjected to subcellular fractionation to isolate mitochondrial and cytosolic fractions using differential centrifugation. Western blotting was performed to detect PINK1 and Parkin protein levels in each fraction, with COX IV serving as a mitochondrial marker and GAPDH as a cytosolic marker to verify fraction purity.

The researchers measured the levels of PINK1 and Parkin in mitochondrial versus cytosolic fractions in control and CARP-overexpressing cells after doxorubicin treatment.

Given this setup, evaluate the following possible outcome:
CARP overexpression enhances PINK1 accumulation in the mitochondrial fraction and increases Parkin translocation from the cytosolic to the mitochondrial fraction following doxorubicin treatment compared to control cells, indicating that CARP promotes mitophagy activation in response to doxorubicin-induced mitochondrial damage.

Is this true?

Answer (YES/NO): NO